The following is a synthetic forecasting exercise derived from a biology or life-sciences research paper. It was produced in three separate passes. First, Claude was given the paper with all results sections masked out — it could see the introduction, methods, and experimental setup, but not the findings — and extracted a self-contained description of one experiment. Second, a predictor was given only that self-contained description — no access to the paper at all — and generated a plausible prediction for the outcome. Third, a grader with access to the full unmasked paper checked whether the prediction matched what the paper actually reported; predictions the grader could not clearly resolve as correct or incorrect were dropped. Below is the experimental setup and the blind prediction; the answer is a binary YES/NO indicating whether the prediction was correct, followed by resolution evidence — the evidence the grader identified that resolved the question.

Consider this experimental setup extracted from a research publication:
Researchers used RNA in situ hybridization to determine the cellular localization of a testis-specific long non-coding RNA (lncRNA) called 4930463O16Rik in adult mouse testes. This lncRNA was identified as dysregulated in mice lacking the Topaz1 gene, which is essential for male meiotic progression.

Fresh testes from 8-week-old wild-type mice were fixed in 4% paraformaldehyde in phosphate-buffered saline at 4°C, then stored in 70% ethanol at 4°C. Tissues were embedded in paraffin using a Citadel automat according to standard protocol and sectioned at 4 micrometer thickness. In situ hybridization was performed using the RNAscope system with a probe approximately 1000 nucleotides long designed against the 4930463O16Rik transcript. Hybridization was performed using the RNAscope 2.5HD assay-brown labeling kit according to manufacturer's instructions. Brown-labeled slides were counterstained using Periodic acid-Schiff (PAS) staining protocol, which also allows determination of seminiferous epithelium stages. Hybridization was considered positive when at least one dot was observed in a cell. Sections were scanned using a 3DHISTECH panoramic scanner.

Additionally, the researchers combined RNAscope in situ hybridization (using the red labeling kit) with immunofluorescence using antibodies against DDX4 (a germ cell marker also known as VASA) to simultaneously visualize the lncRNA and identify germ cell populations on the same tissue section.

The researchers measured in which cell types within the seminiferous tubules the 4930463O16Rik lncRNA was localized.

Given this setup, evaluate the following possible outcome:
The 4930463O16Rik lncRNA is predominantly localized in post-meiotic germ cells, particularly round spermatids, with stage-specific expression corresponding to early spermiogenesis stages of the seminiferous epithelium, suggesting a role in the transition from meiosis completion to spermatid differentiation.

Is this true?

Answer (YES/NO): NO